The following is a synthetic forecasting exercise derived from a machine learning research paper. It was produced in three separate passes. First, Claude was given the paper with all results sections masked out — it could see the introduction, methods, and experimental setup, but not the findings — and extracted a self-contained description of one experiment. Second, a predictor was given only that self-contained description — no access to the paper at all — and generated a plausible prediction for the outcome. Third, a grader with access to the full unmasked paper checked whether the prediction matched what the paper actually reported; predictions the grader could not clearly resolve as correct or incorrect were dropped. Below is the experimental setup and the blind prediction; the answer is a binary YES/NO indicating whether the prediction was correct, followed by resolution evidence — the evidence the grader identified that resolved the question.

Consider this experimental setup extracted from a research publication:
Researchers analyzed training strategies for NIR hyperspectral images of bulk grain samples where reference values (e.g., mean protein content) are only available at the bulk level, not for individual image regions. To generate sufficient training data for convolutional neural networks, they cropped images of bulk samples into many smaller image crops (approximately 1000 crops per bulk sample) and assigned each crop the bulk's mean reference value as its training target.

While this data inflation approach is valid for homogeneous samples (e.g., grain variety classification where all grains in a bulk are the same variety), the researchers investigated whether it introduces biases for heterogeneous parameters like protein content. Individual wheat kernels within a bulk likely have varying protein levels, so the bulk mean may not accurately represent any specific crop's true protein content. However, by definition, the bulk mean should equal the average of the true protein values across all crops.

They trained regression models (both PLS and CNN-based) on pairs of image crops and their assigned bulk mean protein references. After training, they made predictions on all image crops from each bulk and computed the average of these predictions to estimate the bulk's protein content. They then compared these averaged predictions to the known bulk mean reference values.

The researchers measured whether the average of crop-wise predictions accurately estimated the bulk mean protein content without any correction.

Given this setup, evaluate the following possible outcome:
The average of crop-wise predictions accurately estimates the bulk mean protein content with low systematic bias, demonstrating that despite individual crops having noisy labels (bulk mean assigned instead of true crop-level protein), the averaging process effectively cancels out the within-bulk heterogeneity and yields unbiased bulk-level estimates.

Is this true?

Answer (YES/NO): NO